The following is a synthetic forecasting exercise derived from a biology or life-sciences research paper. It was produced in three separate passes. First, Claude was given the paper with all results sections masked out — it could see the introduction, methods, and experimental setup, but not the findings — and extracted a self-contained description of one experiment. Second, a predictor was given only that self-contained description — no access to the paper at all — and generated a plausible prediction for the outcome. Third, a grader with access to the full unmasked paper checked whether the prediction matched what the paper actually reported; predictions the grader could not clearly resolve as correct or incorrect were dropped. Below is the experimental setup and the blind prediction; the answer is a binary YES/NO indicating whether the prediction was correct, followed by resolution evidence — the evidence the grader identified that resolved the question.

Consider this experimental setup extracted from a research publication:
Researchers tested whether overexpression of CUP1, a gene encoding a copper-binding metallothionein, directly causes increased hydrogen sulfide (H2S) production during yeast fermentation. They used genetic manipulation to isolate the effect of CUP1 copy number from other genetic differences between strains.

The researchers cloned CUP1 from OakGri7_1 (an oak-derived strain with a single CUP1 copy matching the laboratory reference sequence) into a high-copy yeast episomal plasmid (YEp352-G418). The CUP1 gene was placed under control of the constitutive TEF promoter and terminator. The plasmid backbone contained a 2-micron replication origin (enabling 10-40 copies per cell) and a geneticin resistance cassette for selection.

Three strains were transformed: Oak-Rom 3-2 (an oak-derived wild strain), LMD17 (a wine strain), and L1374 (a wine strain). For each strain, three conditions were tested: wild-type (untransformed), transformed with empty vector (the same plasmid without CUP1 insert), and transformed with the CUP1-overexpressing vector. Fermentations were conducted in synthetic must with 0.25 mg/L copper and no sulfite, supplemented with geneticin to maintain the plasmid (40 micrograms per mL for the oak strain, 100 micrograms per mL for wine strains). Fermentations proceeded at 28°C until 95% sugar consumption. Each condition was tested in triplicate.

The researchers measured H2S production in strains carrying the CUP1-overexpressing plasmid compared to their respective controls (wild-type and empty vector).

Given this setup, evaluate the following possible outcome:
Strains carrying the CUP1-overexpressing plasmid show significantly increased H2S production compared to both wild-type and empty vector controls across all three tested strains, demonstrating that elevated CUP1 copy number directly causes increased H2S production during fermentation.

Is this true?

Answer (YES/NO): NO